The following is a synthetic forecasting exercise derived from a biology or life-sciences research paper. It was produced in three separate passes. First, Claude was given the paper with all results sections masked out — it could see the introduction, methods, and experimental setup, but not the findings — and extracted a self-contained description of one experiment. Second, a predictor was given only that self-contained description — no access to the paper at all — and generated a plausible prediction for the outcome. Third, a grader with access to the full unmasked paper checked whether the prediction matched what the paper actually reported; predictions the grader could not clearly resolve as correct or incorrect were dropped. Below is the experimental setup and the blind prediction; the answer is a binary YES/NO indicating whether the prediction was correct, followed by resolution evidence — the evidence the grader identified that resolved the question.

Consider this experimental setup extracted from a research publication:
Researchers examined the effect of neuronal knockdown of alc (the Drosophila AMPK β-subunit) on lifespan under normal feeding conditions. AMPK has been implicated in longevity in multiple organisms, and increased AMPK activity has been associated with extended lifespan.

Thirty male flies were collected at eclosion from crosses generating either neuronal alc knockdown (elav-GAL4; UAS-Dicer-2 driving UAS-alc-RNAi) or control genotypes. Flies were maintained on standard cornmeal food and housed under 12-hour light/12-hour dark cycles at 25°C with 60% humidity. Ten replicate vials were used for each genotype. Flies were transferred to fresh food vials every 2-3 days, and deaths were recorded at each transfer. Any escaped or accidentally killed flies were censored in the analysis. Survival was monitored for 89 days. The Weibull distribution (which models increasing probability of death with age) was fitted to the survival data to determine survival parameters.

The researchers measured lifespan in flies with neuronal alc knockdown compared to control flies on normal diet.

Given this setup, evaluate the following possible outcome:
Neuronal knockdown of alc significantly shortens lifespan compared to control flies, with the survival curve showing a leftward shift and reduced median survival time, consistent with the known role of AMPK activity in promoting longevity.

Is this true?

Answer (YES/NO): YES